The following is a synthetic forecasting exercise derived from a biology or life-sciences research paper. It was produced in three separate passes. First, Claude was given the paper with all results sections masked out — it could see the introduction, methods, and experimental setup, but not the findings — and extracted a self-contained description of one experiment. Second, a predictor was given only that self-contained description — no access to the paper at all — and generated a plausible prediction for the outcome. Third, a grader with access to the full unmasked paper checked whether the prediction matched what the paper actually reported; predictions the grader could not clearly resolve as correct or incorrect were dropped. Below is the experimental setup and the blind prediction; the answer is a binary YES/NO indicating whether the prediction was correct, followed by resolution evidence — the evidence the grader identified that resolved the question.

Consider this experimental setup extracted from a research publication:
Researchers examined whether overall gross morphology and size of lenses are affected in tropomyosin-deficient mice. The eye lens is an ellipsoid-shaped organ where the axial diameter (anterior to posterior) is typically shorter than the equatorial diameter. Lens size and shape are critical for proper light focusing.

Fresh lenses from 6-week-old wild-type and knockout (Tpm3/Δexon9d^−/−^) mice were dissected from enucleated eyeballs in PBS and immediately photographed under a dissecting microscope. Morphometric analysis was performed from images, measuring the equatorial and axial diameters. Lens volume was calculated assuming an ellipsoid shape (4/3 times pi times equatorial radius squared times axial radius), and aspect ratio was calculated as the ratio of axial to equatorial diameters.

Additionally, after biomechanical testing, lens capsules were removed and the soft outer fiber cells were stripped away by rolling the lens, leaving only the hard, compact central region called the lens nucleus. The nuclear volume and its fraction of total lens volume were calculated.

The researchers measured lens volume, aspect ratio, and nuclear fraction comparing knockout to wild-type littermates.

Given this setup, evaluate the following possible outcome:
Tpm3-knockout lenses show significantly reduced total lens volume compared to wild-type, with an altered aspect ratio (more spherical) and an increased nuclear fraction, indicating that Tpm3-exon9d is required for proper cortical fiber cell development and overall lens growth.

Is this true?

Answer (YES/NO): NO